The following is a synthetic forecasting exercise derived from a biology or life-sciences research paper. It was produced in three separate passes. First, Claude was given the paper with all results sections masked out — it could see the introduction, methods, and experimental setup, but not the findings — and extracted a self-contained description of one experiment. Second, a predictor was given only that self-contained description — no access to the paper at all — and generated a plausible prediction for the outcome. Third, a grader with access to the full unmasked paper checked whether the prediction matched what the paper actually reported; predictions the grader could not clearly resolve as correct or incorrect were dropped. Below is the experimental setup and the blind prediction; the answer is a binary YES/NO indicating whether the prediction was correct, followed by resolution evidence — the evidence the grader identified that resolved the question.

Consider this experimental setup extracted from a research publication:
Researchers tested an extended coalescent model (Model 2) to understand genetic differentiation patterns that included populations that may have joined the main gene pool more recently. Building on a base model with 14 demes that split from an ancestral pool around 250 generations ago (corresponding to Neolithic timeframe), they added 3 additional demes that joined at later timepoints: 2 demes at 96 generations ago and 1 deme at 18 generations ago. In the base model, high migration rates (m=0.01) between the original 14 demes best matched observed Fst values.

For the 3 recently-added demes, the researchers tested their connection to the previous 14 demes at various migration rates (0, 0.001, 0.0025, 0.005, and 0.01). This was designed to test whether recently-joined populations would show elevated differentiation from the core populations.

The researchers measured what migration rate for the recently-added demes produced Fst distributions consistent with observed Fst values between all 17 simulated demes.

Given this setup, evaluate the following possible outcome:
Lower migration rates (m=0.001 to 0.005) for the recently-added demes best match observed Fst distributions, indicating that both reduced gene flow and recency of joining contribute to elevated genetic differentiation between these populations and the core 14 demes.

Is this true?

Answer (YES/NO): YES